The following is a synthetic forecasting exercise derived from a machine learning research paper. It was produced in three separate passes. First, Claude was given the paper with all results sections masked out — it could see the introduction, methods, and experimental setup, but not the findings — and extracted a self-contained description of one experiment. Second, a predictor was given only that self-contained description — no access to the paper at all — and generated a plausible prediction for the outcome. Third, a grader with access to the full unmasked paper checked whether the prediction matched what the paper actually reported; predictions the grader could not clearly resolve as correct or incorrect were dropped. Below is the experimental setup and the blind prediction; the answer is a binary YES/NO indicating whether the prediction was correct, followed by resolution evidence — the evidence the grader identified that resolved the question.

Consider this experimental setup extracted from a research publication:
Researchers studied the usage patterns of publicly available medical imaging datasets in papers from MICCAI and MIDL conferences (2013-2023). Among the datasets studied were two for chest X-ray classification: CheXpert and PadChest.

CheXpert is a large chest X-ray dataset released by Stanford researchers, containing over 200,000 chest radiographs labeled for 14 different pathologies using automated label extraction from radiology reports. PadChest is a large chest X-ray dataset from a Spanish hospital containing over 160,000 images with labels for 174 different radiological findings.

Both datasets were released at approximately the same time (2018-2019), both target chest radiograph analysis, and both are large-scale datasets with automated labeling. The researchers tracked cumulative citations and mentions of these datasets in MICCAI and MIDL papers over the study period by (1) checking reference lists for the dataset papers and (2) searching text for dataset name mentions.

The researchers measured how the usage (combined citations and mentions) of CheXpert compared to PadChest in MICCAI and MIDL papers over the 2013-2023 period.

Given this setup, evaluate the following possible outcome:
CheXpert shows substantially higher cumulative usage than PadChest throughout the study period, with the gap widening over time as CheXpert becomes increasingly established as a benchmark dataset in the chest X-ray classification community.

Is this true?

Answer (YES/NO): YES